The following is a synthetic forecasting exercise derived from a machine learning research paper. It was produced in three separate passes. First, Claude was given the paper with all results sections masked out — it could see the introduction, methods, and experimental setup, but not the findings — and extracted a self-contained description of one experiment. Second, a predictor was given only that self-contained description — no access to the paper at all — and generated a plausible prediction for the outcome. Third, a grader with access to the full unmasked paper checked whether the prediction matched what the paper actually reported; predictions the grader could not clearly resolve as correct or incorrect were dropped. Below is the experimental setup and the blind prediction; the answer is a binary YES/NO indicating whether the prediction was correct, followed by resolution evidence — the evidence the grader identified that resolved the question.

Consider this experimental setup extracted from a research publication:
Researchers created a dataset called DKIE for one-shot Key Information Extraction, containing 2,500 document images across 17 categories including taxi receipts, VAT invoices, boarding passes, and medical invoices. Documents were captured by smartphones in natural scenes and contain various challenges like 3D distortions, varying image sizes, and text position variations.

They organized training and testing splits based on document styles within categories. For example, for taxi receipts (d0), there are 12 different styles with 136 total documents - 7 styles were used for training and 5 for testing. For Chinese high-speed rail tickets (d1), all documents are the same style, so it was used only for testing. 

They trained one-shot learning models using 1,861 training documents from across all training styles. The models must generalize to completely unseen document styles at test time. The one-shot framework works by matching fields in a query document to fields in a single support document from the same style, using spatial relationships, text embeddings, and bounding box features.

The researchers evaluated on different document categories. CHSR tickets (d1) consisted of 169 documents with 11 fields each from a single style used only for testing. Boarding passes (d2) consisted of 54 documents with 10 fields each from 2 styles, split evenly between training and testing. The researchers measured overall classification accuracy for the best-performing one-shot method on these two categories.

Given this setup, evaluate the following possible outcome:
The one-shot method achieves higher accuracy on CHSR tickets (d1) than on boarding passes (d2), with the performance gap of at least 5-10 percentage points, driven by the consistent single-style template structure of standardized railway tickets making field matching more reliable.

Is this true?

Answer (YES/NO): YES